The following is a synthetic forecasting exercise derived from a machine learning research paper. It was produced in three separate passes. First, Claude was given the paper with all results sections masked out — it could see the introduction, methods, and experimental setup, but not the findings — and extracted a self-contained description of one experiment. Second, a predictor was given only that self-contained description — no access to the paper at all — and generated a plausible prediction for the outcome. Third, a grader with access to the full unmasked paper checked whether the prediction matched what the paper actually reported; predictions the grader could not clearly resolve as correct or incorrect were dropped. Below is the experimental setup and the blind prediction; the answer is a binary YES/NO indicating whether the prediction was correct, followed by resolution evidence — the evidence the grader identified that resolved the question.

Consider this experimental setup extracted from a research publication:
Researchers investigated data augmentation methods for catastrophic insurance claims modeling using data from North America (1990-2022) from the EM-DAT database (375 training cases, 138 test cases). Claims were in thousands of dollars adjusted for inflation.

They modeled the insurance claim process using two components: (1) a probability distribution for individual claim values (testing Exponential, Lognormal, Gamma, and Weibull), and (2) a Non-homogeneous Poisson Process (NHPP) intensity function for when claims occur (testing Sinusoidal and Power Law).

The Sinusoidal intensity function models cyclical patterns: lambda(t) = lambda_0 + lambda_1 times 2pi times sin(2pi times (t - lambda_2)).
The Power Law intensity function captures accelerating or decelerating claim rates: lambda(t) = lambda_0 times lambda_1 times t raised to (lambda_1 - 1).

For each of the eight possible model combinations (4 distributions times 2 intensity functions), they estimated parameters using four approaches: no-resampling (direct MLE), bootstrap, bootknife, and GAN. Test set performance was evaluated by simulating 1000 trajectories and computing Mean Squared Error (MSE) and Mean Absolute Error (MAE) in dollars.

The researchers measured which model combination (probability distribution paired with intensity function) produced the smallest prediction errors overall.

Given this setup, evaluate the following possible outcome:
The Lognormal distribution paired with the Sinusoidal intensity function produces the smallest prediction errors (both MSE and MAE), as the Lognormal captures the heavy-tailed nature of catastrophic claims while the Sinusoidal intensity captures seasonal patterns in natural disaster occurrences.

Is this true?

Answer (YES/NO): NO